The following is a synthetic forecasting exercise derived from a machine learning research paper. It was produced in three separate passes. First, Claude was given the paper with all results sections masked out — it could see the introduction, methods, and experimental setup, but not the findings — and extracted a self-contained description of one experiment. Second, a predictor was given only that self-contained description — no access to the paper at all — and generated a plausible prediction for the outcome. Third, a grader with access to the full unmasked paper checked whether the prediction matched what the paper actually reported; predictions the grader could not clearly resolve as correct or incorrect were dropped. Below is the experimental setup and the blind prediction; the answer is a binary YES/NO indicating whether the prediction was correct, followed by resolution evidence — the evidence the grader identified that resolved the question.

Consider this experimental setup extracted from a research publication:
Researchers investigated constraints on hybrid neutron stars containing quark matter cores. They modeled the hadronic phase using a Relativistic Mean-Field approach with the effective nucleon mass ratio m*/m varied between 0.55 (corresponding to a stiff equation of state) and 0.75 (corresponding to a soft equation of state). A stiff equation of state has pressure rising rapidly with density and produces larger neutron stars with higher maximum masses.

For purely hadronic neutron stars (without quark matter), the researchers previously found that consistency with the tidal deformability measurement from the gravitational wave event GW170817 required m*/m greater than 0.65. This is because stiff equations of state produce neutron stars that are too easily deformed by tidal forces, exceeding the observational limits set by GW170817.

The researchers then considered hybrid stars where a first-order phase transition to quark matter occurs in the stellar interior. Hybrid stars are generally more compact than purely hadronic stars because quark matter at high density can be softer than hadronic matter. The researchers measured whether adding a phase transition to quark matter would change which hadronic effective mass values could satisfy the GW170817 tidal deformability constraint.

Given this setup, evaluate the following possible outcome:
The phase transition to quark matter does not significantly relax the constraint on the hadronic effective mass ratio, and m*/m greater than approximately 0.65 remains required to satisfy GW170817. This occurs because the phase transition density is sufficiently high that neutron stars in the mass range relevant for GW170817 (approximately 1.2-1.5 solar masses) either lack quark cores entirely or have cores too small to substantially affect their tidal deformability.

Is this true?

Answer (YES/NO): NO